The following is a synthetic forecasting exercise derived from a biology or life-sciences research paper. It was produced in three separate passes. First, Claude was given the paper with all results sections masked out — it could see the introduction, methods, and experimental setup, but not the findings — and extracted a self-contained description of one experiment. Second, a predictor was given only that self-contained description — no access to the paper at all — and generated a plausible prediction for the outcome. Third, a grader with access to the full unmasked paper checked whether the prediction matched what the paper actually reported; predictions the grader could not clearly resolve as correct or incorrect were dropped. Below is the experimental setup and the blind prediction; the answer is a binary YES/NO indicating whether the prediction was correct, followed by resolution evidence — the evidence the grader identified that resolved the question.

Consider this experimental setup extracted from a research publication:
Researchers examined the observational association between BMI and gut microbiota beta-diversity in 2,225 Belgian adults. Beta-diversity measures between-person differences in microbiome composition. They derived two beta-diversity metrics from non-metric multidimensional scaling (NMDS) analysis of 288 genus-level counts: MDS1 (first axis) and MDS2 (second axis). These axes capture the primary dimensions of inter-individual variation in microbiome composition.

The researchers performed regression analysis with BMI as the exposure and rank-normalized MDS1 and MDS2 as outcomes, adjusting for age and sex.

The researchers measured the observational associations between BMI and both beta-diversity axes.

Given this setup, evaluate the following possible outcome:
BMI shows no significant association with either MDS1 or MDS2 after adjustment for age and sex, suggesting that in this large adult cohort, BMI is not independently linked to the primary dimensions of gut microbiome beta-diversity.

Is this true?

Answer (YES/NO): NO